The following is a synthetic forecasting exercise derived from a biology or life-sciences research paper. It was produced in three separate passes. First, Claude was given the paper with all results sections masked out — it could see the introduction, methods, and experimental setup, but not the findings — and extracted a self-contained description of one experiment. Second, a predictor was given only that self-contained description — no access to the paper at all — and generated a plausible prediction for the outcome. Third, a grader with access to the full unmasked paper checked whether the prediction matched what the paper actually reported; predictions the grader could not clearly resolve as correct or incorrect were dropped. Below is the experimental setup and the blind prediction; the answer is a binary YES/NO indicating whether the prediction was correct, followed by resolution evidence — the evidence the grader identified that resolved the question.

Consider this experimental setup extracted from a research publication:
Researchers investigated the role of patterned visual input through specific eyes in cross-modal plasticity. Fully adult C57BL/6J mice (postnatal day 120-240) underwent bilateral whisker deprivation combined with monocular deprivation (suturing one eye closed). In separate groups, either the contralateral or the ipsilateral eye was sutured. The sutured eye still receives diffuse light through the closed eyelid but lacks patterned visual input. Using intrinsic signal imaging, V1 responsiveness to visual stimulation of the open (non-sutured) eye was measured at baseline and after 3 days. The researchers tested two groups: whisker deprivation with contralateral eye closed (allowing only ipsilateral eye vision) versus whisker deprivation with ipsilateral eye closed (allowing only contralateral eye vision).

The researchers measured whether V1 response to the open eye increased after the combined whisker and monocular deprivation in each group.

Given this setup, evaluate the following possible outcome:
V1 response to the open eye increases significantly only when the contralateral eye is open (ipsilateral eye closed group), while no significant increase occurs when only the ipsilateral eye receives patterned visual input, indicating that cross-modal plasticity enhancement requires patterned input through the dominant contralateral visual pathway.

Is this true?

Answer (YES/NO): NO